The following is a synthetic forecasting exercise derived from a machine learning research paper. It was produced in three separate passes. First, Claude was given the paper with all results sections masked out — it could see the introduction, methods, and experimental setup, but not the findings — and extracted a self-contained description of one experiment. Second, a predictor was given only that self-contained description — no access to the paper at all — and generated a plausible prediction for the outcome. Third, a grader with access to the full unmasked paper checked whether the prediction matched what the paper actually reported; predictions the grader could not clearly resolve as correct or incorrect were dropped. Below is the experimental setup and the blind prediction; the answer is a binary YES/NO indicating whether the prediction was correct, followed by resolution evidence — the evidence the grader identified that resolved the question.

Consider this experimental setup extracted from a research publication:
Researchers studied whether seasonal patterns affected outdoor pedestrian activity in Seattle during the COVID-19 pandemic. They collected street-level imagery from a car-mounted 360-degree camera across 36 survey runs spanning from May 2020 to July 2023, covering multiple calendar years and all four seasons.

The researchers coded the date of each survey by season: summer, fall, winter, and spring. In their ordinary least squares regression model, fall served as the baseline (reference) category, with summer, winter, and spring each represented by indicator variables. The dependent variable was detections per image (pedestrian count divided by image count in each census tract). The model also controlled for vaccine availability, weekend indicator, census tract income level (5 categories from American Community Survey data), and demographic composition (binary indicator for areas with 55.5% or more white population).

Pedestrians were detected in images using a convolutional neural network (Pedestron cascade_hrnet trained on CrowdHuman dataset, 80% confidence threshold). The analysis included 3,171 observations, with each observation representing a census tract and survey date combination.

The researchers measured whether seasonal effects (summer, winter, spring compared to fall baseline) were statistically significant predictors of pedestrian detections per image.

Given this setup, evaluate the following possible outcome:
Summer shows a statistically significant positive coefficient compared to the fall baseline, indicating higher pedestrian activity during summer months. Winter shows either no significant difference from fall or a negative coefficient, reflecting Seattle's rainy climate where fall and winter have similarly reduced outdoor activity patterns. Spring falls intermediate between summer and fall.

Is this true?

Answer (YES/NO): YES